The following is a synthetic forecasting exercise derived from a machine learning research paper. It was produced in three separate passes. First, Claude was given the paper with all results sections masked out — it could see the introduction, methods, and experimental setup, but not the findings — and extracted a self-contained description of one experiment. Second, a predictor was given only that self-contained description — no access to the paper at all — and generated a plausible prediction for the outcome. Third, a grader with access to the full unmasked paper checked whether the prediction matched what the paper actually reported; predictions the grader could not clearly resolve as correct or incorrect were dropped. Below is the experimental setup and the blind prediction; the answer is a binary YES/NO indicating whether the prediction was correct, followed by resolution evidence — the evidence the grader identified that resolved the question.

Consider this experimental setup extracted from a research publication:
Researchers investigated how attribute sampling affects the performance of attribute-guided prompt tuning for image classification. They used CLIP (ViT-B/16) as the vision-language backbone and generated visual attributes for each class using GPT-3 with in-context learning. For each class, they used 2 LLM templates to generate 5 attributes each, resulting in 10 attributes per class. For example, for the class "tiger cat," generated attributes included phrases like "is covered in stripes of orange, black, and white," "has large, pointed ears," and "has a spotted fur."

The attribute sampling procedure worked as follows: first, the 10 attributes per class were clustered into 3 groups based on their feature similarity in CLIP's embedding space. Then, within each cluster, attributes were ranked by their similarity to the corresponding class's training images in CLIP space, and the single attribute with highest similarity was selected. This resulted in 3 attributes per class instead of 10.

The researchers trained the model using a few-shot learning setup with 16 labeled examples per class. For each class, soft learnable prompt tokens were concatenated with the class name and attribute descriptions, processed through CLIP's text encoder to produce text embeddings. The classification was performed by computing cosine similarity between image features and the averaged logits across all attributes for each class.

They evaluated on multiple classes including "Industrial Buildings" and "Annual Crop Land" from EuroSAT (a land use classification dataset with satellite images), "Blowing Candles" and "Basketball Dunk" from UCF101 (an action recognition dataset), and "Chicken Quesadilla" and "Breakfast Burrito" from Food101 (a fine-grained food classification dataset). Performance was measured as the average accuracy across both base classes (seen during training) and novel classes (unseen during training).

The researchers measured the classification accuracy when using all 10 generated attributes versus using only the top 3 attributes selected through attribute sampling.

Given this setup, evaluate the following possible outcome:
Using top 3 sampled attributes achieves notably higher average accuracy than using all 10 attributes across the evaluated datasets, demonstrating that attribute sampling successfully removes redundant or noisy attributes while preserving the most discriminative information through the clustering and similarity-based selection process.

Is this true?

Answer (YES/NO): YES